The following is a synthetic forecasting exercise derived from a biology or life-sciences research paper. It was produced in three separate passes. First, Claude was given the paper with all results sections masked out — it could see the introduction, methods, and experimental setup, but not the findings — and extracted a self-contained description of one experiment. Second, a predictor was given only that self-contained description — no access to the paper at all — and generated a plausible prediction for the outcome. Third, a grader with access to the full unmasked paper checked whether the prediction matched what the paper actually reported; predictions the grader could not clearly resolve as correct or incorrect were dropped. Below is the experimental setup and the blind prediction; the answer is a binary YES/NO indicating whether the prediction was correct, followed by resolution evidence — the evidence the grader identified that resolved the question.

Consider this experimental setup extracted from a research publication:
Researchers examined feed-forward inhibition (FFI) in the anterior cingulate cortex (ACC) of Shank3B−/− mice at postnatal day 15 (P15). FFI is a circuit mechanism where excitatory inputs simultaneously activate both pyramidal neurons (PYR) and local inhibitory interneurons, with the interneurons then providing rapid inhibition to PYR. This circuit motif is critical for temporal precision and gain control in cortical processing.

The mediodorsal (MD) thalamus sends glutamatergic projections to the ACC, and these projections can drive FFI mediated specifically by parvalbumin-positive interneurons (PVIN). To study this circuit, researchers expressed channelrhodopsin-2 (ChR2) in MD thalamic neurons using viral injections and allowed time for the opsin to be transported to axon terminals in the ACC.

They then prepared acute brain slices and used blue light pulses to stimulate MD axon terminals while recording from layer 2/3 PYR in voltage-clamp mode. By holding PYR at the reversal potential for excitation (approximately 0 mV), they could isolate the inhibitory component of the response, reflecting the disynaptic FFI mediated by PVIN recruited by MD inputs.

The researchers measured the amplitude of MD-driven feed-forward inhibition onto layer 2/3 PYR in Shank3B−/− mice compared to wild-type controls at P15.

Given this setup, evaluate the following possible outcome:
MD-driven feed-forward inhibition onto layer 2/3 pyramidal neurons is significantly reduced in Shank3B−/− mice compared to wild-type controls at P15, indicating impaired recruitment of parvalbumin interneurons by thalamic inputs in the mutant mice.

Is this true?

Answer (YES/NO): YES